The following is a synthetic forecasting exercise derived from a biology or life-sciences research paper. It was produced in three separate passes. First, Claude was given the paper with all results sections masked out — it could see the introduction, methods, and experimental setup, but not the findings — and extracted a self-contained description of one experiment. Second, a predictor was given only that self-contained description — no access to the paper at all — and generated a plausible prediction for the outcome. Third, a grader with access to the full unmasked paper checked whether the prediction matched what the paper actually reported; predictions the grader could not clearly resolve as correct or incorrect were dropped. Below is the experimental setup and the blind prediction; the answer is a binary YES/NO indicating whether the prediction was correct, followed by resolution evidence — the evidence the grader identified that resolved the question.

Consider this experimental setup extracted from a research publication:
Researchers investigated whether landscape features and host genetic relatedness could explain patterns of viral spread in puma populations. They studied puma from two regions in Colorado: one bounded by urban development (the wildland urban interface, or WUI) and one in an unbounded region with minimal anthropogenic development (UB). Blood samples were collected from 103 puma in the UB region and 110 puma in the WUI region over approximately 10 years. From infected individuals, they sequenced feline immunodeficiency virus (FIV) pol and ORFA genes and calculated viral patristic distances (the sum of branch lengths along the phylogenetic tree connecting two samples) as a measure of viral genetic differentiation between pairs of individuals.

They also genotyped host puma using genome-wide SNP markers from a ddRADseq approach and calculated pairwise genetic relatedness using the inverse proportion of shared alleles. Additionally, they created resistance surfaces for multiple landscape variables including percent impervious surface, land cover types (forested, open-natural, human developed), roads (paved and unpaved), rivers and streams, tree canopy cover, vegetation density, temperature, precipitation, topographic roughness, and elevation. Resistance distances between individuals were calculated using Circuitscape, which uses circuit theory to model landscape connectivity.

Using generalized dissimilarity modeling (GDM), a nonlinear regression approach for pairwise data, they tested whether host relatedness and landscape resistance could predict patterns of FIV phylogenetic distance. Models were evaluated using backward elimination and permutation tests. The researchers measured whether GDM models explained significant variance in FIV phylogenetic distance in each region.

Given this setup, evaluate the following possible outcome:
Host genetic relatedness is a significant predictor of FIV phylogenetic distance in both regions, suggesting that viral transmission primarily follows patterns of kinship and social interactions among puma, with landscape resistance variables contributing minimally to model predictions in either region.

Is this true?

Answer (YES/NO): NO